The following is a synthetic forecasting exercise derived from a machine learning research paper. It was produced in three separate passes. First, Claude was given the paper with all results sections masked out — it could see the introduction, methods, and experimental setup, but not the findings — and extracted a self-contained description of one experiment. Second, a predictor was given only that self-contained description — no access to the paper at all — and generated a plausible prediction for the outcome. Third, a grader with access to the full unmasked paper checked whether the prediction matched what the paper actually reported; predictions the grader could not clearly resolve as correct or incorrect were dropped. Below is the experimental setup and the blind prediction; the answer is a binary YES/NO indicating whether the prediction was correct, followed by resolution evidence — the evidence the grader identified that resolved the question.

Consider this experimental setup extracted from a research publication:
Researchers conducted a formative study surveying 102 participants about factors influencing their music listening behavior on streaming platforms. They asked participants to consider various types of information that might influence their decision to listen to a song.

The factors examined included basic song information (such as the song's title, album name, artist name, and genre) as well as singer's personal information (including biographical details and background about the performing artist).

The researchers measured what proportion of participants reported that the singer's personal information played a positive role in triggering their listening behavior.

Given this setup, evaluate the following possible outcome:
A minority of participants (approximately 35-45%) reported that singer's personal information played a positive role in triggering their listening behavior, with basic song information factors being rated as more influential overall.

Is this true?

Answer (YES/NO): NO